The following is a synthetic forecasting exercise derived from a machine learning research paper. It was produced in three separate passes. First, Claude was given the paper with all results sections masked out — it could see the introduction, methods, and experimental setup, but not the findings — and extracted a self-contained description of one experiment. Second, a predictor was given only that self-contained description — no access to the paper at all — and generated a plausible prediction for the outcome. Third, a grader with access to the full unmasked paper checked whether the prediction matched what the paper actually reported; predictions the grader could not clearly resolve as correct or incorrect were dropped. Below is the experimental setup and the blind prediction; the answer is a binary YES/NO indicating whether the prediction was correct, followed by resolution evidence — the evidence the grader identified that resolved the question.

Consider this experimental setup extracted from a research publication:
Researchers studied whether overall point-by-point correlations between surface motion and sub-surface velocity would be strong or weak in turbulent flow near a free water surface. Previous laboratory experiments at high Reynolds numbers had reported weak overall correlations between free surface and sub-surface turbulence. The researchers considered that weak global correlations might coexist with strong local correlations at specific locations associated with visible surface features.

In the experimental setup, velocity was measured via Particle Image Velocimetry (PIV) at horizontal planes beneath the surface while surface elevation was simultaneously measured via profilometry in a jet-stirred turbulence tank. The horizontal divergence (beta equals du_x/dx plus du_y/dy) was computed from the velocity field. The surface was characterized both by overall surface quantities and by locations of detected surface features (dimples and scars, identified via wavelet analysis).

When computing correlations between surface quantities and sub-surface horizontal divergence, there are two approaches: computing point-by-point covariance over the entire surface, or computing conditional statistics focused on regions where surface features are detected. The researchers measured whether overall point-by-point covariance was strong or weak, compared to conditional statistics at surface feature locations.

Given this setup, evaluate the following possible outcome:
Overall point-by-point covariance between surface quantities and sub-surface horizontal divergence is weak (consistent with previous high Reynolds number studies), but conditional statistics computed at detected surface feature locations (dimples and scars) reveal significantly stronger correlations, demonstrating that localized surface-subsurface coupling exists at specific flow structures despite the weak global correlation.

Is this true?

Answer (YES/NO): YES